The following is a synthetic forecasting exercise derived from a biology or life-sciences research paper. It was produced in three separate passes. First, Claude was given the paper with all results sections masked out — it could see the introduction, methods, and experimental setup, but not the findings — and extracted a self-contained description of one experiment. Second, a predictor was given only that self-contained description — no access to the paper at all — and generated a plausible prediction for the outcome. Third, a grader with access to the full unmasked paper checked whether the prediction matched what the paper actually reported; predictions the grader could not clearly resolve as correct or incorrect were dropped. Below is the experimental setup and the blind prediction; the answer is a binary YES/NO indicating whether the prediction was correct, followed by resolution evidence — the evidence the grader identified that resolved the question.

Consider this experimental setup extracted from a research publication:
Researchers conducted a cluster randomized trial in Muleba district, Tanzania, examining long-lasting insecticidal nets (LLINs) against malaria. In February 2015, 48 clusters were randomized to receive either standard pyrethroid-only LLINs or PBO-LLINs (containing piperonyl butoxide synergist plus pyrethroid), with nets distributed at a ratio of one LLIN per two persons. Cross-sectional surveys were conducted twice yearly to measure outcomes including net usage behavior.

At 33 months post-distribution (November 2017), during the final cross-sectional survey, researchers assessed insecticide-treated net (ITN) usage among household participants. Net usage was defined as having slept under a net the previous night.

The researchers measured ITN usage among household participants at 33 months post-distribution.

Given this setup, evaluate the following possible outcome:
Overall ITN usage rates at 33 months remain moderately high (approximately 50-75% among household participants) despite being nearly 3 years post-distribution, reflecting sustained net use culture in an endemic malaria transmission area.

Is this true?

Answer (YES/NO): NO